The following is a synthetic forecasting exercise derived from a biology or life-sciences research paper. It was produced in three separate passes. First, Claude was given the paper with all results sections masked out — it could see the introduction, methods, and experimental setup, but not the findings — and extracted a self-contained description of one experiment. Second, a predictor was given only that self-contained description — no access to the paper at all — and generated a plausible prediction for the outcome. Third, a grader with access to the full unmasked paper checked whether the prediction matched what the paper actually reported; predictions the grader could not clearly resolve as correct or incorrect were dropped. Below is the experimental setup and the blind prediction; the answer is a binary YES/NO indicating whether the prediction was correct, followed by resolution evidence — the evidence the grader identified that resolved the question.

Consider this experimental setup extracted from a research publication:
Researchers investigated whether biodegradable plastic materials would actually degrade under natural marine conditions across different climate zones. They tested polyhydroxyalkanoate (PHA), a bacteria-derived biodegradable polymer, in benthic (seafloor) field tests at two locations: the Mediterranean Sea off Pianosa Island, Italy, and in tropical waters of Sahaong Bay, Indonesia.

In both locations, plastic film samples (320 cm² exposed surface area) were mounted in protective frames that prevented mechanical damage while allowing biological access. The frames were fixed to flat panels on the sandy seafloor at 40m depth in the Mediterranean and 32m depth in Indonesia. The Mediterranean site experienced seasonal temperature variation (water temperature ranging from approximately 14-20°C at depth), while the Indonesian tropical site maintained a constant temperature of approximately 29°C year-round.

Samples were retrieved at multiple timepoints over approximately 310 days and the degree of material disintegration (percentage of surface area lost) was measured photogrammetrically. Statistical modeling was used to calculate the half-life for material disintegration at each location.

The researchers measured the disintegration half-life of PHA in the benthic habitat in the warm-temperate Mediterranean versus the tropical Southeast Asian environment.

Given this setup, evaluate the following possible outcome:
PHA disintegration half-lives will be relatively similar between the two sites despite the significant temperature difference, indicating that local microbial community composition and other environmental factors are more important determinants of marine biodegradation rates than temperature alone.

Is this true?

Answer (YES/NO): NO